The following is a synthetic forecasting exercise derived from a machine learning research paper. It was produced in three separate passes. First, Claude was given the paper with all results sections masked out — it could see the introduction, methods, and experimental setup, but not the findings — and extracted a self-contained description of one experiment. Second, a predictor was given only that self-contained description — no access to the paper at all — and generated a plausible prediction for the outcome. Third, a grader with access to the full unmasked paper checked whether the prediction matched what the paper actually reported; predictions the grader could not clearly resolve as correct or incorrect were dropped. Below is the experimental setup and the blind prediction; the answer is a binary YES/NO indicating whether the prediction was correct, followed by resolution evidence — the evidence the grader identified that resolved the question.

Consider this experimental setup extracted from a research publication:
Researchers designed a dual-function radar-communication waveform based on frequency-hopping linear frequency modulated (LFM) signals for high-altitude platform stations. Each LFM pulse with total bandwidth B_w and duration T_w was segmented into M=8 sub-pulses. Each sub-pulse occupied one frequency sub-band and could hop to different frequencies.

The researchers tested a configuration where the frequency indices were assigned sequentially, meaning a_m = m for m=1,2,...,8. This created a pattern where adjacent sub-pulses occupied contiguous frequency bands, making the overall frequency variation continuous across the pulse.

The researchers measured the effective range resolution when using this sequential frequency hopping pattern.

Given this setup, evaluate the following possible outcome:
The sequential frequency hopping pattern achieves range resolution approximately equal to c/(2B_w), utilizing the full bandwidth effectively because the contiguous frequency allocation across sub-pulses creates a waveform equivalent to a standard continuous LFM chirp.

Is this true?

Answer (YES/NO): YES